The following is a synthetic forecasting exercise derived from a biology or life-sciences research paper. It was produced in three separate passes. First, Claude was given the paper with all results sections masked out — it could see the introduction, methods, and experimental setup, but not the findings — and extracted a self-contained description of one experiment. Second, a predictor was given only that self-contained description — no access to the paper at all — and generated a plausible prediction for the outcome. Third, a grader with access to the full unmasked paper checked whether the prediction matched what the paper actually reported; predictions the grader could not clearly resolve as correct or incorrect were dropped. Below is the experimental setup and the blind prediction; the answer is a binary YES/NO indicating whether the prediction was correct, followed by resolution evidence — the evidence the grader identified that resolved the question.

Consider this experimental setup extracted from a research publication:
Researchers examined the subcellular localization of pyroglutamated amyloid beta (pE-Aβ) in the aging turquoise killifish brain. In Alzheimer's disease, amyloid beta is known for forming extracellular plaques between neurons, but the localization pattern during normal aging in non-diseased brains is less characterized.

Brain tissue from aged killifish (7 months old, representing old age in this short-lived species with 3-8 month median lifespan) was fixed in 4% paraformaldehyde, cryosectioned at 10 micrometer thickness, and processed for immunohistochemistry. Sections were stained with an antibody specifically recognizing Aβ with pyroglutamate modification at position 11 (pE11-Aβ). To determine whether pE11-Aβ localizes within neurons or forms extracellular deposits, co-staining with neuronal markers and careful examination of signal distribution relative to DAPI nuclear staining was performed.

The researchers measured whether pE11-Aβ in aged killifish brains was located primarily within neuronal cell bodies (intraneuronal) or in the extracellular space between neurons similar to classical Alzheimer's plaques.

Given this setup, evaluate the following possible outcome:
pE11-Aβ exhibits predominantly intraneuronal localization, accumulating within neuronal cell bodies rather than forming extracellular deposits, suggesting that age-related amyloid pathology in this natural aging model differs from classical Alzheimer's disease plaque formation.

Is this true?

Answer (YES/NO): YES